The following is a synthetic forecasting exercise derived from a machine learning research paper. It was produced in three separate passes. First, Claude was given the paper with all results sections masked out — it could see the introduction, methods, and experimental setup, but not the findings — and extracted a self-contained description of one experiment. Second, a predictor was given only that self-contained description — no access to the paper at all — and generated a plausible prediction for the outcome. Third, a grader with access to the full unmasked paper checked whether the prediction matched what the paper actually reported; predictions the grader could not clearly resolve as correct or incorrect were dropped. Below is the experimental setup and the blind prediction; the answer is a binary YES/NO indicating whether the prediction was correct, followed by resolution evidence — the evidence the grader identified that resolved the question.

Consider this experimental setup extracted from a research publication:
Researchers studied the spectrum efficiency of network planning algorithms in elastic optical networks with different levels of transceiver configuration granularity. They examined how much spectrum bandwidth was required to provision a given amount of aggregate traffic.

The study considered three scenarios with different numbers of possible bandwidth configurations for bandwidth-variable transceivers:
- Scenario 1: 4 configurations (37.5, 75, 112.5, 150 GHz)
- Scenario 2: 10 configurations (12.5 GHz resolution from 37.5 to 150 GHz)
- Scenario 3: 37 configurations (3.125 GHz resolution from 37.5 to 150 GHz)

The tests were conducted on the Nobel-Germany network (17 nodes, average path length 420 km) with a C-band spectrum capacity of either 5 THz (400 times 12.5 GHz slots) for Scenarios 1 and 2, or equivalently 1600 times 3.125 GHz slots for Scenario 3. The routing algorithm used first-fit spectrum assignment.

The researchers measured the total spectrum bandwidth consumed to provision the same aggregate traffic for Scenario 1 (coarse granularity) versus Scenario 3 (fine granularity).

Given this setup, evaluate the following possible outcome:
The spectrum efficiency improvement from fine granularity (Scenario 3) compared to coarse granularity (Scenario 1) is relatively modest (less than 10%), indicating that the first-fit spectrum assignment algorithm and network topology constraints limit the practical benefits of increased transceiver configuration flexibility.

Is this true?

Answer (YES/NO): YES